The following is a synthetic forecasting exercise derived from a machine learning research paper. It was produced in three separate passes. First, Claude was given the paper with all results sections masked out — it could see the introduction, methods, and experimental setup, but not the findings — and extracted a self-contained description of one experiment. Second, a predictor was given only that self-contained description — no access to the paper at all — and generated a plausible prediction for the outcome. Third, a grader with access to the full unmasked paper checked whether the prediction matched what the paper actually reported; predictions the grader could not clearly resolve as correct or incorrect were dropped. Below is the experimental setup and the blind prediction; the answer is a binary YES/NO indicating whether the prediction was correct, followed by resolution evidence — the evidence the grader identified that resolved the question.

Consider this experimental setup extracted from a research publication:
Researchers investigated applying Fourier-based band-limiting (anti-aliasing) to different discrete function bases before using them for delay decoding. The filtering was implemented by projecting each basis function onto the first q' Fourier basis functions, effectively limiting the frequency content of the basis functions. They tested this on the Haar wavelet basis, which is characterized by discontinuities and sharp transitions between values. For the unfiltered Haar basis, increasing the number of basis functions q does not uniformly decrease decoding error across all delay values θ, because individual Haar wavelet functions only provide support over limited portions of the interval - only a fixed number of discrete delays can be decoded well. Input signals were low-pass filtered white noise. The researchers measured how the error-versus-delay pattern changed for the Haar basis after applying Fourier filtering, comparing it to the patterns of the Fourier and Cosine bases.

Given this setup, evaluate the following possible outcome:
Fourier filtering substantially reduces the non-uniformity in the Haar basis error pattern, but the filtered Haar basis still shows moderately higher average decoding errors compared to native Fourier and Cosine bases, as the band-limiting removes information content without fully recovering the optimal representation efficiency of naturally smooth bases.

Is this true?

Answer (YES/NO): NO